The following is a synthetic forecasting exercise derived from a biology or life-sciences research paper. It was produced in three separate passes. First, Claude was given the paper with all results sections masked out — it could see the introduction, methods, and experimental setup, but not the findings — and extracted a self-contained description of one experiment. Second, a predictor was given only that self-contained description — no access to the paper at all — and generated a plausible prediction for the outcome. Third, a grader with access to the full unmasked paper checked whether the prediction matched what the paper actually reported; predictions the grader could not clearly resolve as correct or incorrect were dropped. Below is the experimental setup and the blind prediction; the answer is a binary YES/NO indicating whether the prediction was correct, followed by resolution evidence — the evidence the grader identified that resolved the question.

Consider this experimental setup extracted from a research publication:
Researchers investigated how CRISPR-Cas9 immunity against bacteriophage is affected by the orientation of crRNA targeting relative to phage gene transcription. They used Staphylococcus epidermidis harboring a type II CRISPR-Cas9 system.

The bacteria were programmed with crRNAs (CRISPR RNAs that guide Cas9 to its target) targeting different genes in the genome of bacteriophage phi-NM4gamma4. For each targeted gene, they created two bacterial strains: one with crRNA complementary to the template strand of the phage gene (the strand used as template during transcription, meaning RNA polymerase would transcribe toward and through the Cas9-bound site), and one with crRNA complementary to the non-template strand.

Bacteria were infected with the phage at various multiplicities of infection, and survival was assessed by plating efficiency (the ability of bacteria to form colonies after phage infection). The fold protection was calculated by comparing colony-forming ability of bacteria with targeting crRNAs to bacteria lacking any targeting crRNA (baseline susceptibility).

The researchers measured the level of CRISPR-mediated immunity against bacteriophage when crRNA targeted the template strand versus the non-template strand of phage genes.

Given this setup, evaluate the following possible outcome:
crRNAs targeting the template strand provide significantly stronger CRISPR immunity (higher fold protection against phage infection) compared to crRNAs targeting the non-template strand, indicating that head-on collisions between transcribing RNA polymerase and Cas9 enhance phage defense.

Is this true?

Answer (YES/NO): YES